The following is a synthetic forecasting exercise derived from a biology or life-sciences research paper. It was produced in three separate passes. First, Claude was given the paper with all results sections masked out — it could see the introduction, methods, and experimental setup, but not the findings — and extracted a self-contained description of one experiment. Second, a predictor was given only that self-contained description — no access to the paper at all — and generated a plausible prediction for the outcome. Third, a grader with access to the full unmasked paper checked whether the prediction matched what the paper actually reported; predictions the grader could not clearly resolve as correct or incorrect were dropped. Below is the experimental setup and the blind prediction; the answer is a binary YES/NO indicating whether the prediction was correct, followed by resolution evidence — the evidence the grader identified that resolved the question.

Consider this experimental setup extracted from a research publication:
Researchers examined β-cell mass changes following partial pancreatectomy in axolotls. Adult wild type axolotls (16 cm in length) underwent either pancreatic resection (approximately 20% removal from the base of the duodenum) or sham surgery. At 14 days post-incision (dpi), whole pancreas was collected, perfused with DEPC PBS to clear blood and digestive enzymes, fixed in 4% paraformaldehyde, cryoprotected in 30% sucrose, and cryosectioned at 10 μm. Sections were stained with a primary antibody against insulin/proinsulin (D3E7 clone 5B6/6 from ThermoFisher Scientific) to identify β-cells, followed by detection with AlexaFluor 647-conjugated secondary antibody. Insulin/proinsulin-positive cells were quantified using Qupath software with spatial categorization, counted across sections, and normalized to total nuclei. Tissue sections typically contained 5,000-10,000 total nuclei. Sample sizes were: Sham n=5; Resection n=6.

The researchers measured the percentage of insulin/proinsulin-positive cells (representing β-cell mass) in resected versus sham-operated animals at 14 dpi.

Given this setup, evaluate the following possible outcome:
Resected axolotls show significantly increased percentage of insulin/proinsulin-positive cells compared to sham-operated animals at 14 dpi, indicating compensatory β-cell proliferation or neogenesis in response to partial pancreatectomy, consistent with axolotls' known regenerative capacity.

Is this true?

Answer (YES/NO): YES